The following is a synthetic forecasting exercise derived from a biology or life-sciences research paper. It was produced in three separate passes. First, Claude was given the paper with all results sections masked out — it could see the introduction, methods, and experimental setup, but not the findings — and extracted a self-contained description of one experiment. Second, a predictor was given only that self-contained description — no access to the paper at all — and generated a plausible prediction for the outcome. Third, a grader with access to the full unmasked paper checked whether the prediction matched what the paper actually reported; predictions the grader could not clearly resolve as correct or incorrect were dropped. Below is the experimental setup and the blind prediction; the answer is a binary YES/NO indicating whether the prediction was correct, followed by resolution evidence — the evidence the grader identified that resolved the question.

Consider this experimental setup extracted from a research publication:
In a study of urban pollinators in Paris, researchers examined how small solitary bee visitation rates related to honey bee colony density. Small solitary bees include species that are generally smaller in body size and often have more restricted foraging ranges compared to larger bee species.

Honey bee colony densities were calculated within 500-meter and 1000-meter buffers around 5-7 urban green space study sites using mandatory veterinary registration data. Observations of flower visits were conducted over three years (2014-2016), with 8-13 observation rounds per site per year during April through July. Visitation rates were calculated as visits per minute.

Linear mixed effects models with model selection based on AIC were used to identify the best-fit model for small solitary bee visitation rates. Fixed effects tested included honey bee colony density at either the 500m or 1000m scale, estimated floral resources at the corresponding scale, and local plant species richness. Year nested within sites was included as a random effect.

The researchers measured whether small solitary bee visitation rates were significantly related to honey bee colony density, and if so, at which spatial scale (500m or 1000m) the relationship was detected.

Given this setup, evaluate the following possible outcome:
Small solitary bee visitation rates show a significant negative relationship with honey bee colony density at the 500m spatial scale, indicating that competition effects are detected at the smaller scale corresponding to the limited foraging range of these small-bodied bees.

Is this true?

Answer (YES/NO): NO